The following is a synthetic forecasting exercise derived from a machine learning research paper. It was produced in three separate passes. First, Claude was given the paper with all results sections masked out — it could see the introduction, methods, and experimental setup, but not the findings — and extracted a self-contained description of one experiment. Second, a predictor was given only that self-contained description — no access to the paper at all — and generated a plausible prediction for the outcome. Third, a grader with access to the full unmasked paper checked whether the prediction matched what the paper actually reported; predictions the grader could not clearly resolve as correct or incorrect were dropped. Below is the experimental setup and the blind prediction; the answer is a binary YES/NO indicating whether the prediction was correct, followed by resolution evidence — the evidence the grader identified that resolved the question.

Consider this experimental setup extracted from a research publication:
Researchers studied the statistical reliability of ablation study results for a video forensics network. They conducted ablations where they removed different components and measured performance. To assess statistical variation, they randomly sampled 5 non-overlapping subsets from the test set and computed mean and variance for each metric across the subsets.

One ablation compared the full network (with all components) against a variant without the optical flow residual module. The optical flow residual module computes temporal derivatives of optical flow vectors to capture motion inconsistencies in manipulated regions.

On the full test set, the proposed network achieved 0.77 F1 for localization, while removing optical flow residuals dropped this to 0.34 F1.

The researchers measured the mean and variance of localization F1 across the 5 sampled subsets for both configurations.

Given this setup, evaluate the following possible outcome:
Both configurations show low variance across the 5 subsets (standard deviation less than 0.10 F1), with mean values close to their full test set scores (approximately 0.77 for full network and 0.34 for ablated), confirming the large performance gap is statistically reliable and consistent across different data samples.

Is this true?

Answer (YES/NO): NO